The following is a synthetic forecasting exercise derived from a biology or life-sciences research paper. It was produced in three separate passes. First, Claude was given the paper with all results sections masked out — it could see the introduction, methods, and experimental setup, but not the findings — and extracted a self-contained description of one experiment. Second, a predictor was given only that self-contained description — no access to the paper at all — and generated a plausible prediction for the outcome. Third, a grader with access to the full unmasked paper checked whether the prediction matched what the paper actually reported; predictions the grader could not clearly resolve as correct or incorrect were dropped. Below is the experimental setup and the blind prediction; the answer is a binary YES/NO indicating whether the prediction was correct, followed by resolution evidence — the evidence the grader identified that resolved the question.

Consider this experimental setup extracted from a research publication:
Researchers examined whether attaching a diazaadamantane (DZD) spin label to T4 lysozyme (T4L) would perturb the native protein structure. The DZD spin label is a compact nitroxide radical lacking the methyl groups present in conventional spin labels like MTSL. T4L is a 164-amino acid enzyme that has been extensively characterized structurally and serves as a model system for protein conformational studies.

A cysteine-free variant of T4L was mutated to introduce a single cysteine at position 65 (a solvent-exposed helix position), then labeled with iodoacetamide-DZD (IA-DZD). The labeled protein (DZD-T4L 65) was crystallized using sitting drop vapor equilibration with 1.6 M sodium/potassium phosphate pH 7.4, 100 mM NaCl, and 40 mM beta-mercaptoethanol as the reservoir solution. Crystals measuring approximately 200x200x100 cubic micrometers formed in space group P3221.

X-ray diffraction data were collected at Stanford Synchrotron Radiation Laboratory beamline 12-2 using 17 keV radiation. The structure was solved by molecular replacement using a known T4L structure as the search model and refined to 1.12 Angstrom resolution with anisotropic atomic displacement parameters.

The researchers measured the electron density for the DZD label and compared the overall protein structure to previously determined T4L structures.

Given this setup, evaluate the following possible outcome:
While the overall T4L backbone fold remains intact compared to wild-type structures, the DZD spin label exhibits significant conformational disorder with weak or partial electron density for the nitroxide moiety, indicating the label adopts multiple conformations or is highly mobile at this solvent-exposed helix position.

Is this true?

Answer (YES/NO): NO